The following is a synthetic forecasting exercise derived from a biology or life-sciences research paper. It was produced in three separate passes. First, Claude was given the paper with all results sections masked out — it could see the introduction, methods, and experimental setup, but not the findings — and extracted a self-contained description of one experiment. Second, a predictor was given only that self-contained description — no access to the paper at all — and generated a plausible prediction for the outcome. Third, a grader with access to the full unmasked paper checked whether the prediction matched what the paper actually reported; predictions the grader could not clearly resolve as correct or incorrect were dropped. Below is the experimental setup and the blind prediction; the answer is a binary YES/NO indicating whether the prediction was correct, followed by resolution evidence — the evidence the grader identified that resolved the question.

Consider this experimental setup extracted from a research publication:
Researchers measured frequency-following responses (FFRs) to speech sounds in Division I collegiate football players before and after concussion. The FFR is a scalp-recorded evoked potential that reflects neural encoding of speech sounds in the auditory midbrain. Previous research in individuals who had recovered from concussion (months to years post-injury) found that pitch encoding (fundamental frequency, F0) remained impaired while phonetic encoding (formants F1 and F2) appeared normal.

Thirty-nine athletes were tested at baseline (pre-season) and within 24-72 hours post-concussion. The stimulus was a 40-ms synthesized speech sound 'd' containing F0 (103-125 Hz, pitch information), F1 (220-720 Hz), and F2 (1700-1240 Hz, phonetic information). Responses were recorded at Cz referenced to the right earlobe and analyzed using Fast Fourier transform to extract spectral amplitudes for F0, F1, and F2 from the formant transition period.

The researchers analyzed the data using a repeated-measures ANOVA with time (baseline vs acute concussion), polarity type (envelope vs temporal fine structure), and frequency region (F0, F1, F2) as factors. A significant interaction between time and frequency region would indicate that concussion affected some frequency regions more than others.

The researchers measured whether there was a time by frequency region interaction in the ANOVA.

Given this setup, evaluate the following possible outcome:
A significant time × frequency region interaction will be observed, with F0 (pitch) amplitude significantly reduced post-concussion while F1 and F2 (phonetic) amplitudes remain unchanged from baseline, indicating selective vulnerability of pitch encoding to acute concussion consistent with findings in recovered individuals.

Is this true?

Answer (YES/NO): NO